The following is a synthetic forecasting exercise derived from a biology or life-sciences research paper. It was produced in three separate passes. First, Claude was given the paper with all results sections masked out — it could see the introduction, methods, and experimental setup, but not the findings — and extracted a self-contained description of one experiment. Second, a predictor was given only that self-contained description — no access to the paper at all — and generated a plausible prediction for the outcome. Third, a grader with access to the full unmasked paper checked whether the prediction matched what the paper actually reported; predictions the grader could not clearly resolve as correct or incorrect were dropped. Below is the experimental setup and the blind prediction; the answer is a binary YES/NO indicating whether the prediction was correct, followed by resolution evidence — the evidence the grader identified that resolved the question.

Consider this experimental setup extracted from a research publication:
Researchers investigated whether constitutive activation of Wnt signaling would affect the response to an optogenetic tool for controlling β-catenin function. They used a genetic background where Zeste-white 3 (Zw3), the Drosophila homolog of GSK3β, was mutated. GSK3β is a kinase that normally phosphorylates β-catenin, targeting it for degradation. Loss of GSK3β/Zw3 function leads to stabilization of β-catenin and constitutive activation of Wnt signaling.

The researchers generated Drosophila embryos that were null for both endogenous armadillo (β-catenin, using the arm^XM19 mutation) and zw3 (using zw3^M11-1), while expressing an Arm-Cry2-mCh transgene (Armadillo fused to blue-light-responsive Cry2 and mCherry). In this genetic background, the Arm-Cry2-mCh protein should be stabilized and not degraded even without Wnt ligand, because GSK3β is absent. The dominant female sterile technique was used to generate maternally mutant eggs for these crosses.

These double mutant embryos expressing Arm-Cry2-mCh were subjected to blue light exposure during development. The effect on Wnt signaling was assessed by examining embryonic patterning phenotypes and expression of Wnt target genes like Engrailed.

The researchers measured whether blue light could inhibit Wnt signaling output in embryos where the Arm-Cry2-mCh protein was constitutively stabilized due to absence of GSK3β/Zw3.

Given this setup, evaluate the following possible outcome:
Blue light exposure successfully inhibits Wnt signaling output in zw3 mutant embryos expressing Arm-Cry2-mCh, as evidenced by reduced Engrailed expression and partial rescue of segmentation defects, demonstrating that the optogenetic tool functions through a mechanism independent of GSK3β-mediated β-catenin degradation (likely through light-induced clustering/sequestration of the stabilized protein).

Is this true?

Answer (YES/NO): NO